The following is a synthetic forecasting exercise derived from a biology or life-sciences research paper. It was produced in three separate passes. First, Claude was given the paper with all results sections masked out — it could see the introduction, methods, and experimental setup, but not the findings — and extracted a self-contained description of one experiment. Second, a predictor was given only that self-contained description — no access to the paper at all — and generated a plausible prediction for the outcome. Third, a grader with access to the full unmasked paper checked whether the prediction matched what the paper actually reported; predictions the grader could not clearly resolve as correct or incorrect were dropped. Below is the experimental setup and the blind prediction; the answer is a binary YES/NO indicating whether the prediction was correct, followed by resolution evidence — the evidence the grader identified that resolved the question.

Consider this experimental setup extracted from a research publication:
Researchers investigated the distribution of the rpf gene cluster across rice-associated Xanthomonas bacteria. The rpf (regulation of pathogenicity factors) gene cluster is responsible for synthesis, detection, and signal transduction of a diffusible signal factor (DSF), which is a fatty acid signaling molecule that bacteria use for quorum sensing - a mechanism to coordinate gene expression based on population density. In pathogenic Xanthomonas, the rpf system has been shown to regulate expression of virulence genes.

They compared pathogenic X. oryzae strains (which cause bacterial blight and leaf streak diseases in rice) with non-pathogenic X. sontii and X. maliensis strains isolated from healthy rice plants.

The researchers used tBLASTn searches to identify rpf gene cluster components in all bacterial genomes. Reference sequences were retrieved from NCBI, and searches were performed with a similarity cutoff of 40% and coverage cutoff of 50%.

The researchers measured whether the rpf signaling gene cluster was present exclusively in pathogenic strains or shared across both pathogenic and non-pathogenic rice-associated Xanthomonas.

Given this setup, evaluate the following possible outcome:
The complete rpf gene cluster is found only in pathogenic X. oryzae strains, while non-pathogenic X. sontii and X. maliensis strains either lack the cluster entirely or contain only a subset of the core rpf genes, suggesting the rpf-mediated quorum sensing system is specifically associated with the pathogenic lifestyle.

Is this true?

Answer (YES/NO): NO